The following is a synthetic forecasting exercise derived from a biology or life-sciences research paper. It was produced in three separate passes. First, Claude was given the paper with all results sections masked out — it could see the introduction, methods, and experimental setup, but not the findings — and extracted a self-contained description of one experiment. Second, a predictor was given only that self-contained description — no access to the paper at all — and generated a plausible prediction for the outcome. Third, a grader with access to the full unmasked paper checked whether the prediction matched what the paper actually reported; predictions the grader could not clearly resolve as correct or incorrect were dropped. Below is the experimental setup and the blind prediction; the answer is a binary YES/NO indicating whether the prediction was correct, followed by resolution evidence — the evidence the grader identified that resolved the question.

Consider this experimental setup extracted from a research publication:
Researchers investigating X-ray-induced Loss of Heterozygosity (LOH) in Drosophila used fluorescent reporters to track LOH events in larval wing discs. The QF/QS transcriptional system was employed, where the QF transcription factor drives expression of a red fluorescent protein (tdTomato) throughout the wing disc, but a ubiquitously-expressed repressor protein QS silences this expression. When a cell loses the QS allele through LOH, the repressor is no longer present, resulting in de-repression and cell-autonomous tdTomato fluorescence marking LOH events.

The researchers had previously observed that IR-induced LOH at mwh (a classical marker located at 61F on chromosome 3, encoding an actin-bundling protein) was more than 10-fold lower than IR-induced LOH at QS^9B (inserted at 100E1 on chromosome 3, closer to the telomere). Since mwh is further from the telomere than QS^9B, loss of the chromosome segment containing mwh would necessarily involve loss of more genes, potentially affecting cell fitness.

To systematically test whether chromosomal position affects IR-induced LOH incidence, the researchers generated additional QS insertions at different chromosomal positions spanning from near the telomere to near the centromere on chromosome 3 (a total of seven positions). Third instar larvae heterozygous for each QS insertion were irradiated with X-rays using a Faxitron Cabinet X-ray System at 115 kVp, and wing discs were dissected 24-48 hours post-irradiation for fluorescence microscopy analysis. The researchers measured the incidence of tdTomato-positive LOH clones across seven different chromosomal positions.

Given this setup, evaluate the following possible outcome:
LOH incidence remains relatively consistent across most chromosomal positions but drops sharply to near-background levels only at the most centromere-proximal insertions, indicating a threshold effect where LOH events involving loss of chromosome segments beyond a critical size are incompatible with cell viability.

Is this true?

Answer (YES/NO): NO